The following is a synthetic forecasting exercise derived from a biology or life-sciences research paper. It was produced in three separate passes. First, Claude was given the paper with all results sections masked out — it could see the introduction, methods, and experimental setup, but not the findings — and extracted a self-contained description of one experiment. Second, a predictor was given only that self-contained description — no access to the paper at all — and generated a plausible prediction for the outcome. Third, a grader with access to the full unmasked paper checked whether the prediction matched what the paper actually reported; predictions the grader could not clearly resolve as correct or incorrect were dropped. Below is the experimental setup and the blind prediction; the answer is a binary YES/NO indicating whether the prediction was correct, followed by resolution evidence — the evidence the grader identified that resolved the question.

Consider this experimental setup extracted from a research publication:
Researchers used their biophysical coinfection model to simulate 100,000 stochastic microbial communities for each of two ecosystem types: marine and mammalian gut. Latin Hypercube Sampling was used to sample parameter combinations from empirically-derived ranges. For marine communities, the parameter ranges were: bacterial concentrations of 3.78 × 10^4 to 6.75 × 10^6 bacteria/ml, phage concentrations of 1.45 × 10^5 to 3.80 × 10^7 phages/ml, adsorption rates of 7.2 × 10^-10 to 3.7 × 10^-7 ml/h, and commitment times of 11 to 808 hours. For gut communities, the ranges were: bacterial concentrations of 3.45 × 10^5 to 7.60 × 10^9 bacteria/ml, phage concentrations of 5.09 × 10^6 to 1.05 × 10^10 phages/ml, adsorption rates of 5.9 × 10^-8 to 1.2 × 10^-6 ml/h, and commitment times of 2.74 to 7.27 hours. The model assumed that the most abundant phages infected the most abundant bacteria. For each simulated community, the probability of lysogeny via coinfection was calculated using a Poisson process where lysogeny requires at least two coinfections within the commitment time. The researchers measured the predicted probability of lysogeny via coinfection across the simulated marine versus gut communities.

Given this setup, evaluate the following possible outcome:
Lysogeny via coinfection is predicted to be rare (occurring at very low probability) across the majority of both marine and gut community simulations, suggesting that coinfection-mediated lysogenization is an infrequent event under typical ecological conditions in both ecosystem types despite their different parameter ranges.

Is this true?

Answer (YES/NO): NO